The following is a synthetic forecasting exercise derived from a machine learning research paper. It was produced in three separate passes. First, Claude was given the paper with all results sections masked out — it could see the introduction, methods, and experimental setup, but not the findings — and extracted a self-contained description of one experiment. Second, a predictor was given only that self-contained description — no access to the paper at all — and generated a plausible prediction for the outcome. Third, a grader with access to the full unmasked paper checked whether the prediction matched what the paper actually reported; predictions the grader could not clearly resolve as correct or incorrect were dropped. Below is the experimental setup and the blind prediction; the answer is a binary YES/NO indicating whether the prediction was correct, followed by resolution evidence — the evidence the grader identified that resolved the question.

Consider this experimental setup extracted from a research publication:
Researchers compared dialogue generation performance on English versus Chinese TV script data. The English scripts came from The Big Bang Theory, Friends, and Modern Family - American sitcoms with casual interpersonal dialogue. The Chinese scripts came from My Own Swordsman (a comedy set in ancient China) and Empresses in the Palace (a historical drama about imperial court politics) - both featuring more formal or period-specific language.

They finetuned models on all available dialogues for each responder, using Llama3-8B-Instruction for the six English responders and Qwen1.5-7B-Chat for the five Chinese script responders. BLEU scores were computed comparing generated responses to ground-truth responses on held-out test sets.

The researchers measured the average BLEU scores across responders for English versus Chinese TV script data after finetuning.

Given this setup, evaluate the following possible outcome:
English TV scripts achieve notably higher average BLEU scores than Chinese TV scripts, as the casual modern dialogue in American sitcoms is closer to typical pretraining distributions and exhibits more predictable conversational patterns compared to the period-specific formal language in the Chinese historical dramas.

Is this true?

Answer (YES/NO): NO